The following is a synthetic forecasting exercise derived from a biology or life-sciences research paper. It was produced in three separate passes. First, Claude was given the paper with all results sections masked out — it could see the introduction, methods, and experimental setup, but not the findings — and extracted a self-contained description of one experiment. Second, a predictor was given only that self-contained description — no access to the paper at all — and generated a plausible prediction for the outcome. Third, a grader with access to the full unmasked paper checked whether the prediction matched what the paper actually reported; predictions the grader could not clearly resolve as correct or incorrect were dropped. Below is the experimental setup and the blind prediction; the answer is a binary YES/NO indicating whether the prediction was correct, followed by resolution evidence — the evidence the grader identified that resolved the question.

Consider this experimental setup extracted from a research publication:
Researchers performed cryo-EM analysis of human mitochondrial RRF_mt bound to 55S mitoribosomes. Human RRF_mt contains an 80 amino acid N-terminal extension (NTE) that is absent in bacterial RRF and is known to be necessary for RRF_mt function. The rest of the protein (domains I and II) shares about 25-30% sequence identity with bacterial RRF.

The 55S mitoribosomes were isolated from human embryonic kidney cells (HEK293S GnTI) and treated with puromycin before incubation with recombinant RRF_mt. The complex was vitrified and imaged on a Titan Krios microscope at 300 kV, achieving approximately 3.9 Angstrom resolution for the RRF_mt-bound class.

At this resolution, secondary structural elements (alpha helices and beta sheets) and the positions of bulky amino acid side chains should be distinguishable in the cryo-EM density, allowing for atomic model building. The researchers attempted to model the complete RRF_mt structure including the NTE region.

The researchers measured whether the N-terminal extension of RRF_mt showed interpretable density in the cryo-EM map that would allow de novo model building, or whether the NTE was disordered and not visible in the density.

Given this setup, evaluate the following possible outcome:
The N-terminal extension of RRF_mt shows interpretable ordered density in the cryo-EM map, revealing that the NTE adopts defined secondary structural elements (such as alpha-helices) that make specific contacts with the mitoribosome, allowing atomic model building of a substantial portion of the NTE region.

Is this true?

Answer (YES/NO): NO